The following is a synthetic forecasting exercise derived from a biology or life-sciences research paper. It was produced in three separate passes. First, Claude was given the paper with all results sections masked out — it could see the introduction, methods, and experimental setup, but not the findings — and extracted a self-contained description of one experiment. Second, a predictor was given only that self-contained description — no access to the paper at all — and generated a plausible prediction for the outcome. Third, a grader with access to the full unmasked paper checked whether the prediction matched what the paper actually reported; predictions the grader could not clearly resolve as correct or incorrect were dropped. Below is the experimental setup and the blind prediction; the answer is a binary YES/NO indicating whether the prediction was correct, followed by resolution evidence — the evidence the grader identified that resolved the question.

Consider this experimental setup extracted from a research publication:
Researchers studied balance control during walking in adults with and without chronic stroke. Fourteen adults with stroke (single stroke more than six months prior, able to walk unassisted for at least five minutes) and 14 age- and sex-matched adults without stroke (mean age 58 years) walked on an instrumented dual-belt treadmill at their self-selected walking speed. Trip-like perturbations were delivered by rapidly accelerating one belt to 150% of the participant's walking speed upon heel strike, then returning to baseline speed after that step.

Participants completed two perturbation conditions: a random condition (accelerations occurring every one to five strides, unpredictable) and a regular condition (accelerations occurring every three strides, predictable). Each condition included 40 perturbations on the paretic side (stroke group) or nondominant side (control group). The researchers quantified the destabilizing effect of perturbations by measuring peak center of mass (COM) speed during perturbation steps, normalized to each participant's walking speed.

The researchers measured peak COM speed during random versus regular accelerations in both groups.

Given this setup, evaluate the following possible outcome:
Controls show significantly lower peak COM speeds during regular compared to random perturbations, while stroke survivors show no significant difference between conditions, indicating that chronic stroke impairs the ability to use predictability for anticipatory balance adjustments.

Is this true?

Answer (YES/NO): YES